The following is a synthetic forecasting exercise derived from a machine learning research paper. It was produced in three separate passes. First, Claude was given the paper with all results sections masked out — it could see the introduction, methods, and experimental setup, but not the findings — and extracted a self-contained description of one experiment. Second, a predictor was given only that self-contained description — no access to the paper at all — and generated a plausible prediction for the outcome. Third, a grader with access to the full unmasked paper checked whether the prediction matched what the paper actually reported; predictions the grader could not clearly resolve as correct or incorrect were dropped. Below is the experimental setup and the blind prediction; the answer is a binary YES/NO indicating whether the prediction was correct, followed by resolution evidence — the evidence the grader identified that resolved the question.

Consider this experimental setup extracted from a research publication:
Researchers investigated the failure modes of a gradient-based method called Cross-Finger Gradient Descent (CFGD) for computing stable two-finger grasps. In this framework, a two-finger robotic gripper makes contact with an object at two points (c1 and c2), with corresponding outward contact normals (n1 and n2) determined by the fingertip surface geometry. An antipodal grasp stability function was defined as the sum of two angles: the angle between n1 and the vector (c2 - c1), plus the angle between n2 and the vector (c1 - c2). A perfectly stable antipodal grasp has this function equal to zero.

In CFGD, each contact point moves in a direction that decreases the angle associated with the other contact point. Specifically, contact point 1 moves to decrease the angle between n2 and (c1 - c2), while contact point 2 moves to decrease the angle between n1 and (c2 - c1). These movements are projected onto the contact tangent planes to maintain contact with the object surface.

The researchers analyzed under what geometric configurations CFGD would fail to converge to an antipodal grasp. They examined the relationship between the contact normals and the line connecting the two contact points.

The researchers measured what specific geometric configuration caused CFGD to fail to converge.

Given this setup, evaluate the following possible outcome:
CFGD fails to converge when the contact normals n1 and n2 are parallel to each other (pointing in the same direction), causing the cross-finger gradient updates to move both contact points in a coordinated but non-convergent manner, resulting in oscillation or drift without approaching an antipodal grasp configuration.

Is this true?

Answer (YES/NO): NO